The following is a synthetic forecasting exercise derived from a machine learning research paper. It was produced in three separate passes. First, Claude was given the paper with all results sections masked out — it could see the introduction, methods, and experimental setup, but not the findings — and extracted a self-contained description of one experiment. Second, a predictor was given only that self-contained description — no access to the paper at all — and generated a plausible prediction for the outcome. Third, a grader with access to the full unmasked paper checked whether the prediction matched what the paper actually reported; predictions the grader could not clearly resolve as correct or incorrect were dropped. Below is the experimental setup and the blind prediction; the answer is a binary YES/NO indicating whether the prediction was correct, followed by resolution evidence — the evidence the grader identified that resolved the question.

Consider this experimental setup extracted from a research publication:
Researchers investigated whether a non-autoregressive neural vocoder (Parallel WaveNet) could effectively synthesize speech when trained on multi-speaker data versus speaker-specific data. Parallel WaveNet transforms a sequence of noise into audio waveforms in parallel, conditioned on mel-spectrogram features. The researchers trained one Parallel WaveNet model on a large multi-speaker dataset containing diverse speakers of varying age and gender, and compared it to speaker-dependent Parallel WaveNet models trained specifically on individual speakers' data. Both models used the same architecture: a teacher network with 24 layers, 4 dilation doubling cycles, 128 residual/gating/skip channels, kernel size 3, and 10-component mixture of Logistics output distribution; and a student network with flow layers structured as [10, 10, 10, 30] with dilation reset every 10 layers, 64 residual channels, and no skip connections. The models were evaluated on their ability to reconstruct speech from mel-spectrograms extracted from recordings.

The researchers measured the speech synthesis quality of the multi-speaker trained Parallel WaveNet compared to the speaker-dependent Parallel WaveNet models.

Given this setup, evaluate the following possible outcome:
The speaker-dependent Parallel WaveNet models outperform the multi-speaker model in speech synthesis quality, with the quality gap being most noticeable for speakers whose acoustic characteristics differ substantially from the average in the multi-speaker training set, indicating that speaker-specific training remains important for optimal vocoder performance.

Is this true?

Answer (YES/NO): NO